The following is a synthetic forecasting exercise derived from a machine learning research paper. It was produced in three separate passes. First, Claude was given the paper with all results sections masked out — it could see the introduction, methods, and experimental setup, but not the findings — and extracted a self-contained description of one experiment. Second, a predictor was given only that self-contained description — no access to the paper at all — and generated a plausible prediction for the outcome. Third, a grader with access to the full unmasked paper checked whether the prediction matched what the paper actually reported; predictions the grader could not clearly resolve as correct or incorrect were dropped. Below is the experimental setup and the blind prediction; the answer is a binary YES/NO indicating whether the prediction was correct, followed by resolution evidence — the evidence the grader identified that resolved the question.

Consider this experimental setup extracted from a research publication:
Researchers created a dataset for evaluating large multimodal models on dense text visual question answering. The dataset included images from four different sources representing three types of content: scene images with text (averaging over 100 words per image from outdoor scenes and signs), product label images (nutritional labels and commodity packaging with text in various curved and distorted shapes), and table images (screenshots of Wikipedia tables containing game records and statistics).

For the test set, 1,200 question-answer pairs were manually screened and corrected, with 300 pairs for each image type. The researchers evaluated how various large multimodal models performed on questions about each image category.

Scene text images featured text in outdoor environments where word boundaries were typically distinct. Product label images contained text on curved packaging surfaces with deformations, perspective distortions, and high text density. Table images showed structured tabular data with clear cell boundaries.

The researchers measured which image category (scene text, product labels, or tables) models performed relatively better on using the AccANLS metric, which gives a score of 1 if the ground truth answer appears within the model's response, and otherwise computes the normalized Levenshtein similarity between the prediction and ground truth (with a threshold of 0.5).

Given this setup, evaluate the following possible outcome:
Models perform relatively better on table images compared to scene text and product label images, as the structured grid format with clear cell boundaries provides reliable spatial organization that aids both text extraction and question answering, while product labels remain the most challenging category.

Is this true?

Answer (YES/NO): NO